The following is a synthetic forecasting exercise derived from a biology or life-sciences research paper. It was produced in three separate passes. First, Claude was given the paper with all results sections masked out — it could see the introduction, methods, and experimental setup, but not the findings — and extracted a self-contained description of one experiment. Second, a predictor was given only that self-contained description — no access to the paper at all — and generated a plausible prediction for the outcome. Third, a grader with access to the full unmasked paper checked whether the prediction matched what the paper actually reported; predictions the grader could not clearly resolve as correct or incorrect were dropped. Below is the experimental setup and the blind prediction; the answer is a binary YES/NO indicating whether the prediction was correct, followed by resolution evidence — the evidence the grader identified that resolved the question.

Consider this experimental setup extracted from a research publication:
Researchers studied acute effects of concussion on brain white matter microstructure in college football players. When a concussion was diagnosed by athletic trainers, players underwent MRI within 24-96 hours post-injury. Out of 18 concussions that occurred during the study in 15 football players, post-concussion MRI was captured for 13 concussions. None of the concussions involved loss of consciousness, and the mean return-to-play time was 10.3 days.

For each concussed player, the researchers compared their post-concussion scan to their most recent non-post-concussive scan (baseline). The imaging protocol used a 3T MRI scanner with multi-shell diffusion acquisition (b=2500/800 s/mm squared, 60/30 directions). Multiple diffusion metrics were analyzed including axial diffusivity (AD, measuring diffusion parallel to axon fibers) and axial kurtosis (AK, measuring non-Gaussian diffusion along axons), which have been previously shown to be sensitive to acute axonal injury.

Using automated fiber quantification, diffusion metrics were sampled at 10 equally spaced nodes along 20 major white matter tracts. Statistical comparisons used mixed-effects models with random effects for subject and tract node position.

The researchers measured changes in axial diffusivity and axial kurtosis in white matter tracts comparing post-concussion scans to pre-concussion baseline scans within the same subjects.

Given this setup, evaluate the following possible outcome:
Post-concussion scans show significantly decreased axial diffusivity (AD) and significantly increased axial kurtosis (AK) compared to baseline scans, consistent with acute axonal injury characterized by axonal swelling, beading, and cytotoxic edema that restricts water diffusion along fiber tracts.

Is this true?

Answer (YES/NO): NO